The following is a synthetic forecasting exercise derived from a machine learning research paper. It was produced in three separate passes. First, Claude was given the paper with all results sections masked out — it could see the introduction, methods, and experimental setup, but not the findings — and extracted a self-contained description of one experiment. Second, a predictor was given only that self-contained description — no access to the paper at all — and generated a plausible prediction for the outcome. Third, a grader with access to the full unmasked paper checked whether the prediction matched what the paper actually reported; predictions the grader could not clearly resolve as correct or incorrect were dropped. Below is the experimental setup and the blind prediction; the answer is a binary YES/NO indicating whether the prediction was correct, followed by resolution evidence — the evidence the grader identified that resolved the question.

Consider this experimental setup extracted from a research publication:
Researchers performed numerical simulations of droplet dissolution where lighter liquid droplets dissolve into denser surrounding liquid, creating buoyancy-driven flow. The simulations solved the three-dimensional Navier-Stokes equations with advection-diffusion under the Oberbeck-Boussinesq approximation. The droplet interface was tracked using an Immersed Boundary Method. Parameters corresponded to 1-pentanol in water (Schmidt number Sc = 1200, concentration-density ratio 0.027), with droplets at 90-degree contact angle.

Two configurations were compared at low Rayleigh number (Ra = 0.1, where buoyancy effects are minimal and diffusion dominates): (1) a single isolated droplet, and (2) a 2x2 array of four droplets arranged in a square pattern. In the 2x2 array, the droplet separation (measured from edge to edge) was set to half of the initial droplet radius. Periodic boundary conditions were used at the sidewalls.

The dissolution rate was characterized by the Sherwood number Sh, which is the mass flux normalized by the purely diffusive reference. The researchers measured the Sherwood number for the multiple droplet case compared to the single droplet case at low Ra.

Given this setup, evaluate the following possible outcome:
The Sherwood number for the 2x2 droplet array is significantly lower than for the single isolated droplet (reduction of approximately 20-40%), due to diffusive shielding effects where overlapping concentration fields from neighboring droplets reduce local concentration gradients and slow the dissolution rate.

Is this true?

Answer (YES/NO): YES